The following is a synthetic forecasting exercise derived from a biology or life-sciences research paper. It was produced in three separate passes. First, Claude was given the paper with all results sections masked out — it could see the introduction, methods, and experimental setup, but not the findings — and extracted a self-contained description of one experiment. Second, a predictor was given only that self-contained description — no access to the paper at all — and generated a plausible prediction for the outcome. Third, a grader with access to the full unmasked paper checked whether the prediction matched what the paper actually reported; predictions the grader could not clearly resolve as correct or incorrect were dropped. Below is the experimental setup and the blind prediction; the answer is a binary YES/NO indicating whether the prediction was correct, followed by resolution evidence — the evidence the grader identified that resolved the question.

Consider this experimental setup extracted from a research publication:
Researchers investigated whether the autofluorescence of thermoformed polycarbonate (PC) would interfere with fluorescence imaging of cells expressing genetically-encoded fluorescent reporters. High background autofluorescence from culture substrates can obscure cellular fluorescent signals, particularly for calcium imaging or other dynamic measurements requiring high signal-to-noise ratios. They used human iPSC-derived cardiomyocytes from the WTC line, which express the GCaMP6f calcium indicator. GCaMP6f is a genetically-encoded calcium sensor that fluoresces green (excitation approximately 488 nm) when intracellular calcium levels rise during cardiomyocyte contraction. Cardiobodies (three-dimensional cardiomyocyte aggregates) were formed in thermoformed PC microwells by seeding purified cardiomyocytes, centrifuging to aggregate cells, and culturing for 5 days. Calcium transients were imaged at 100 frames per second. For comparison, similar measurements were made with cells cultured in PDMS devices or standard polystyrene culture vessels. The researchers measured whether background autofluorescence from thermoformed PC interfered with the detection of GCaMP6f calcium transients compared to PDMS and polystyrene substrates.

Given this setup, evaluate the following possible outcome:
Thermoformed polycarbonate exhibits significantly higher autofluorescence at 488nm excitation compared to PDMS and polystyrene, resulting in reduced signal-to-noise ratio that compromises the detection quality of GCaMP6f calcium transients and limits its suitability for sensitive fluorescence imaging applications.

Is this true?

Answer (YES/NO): NO